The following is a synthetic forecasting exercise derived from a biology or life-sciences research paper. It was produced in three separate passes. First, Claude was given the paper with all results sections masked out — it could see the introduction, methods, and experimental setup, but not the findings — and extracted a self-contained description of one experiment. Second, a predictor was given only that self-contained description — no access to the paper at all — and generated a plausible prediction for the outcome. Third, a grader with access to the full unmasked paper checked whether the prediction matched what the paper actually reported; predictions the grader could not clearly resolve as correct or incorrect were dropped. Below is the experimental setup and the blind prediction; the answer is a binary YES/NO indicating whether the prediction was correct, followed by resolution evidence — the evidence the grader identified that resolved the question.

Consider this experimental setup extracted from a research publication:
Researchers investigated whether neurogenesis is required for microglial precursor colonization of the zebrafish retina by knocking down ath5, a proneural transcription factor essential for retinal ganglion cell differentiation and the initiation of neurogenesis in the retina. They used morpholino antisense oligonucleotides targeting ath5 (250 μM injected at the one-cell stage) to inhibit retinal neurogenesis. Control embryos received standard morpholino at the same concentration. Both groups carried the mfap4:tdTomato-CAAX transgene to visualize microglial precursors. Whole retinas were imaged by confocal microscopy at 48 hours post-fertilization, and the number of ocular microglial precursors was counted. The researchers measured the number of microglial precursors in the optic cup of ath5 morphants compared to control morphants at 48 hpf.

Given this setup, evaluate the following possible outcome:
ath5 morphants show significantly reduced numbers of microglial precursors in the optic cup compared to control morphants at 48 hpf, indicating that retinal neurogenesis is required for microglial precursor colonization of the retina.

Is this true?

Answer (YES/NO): YES